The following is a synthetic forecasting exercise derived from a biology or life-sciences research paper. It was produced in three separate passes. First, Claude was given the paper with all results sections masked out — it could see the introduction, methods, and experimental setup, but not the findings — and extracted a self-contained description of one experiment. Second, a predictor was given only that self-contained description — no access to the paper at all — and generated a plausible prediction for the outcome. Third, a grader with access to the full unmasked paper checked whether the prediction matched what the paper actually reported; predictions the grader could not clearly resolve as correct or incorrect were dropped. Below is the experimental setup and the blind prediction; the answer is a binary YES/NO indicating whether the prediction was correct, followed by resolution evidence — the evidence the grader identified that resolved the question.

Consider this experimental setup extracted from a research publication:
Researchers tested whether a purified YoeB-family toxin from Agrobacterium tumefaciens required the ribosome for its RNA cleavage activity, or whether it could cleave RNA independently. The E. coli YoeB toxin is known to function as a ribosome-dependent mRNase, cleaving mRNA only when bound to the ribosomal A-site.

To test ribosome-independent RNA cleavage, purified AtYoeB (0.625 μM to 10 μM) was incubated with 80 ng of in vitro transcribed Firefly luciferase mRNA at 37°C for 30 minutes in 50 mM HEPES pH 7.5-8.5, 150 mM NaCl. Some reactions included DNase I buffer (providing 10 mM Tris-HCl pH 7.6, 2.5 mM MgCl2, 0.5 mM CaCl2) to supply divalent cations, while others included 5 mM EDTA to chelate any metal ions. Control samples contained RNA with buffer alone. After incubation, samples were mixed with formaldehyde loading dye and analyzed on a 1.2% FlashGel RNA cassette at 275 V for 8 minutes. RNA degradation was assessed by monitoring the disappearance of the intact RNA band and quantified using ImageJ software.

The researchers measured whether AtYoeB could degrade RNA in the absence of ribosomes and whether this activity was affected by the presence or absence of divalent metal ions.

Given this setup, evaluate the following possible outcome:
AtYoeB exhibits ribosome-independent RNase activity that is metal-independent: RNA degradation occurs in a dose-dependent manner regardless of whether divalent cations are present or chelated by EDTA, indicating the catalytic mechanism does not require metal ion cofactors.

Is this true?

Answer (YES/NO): YES